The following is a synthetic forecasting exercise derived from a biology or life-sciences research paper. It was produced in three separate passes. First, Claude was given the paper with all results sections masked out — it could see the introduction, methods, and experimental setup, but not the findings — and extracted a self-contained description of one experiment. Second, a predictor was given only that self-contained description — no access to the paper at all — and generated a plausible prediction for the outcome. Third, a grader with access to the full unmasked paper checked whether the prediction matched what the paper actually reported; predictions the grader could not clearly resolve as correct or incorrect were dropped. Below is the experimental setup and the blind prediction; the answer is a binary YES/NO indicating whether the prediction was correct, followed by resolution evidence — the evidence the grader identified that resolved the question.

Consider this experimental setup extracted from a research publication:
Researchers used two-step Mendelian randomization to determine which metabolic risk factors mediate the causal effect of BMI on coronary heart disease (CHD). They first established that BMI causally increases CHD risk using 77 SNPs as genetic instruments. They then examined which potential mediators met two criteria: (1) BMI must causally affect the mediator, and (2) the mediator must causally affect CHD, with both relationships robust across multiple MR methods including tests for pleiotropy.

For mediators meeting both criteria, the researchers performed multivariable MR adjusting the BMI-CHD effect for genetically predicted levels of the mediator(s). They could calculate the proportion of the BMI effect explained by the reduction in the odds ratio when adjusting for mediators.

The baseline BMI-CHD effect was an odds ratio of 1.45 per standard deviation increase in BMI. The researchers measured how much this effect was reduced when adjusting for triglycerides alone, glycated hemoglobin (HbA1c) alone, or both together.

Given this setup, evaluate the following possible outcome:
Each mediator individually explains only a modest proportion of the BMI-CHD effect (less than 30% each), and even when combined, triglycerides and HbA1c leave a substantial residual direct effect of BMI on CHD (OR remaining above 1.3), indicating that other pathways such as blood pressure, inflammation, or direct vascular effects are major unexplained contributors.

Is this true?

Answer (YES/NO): NO